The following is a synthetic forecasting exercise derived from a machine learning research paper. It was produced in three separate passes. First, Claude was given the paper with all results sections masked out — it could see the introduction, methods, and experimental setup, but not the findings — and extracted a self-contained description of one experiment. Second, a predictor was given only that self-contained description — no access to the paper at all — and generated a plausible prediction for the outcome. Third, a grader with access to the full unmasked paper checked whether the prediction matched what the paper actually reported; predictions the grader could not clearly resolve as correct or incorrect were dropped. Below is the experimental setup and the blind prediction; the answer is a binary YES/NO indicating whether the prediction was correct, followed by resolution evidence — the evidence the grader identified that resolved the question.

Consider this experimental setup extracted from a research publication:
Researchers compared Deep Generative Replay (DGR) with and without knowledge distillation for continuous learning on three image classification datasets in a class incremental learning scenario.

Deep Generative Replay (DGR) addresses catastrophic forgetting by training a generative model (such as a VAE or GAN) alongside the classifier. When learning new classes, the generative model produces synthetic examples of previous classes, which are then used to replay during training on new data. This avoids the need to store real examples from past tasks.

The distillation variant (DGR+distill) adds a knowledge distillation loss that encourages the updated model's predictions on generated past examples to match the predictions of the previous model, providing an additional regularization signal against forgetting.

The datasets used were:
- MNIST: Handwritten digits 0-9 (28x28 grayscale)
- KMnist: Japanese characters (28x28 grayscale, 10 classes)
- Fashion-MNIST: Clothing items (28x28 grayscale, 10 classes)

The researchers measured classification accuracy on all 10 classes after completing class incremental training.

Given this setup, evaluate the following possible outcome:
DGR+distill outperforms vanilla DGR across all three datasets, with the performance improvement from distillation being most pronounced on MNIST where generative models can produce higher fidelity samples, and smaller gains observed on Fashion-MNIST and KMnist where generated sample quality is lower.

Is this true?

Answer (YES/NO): NO